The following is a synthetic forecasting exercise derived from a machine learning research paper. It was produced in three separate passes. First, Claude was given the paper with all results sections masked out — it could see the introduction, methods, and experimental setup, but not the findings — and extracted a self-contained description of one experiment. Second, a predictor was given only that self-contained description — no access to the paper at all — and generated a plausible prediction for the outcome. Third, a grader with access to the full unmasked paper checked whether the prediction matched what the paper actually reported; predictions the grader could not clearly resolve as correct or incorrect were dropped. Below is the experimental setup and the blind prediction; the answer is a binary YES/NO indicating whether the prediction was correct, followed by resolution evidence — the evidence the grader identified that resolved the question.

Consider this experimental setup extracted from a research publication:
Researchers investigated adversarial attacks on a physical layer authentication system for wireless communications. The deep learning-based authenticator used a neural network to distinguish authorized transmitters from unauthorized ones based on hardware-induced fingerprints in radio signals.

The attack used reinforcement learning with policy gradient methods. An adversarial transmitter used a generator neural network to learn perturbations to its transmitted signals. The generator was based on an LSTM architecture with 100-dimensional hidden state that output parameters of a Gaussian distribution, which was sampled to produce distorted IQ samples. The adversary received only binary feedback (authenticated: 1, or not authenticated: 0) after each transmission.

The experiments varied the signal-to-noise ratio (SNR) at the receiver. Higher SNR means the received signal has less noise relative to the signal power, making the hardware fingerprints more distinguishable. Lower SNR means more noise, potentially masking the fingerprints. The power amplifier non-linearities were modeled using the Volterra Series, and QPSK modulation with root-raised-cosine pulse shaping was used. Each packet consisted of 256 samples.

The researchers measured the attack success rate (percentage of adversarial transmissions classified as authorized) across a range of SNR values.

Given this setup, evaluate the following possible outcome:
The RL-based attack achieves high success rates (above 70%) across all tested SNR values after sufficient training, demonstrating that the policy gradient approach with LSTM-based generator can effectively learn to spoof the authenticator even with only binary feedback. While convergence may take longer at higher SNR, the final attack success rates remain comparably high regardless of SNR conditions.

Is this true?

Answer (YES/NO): NO